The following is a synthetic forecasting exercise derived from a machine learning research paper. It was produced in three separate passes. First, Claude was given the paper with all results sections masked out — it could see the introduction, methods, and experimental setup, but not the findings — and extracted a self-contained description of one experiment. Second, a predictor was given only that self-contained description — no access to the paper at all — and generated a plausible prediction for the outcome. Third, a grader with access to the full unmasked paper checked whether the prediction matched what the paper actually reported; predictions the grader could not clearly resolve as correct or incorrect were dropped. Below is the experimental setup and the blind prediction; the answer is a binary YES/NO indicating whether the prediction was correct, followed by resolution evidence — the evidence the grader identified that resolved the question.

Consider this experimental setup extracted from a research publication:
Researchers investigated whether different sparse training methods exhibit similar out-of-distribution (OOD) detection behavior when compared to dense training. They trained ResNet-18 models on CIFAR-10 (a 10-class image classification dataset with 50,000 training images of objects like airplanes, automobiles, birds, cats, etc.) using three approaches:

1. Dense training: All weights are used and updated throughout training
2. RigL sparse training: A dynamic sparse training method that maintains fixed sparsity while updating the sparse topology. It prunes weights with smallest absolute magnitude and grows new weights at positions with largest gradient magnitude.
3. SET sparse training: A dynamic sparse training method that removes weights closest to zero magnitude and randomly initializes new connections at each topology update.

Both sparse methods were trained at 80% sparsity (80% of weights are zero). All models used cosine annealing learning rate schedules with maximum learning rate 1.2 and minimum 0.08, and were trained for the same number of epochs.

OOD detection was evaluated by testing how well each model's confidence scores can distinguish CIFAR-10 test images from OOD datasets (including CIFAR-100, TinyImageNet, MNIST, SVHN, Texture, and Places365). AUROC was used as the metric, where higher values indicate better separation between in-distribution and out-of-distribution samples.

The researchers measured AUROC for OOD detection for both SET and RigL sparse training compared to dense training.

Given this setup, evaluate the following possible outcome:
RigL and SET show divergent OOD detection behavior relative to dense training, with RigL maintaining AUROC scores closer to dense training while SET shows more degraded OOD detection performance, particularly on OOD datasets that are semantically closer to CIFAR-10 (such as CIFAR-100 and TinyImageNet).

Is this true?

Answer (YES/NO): NO